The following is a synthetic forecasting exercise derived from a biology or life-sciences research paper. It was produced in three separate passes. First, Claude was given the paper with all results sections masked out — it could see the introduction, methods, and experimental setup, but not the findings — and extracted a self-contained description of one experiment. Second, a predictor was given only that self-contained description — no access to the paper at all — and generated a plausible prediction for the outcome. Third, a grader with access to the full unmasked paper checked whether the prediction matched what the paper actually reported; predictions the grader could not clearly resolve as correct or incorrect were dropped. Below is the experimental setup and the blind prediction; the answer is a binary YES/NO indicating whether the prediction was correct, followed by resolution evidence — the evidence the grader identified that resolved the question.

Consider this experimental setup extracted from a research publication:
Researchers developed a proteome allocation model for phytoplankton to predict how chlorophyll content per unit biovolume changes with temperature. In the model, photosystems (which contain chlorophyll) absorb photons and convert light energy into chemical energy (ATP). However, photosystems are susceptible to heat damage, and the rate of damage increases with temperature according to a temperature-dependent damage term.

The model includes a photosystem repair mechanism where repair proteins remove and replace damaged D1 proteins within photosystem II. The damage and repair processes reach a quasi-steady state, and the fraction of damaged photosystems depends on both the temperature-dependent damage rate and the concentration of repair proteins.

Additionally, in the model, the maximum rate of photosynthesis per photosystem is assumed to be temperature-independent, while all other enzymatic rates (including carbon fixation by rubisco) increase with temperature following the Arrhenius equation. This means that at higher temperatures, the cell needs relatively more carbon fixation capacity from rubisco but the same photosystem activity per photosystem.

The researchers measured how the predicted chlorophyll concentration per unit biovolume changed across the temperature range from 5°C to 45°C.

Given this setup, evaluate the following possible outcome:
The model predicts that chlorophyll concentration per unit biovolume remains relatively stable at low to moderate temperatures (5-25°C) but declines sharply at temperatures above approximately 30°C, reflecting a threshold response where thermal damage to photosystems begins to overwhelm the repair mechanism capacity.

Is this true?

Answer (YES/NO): NO